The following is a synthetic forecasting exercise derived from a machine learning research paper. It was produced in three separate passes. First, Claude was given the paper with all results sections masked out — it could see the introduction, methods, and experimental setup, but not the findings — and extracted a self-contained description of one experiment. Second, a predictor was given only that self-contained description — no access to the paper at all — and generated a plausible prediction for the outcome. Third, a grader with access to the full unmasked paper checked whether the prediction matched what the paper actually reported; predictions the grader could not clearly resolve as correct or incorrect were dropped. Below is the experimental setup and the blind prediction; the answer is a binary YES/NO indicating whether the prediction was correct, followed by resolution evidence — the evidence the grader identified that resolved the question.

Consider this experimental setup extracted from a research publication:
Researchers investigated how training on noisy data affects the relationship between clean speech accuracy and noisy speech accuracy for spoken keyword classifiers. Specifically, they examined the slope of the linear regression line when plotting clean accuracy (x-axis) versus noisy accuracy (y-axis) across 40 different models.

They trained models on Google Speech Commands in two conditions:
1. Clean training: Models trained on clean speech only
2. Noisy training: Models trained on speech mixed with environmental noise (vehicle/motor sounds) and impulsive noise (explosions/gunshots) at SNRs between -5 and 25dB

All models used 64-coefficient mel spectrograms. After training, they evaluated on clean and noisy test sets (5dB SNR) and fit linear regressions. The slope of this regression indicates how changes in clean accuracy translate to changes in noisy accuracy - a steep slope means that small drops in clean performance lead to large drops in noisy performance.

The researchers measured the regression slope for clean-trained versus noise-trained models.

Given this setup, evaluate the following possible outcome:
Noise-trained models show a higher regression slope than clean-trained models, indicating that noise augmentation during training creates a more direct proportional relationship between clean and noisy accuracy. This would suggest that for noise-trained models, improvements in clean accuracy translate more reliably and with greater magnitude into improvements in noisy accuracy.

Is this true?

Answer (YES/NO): NO